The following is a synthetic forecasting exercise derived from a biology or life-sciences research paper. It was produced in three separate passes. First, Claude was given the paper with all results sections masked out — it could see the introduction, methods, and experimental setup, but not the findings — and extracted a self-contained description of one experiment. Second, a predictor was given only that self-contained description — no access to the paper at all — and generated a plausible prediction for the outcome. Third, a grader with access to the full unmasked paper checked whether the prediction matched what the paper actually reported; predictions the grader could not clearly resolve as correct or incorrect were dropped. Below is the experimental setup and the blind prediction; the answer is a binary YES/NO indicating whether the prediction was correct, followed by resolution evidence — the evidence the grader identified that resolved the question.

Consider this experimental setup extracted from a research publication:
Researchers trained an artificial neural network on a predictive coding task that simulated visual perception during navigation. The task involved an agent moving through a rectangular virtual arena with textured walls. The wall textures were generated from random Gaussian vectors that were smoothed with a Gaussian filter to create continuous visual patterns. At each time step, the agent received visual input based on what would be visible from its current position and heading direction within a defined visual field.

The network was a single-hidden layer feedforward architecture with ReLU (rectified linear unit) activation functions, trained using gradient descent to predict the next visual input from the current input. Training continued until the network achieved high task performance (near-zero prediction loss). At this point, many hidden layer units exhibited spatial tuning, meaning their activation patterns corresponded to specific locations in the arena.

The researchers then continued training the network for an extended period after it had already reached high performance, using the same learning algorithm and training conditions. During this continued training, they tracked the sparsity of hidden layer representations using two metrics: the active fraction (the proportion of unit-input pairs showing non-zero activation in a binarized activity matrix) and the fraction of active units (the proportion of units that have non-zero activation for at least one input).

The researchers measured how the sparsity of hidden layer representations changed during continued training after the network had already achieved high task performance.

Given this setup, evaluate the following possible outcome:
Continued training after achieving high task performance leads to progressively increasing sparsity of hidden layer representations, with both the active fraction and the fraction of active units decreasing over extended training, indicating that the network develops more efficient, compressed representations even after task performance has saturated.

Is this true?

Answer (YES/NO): YES